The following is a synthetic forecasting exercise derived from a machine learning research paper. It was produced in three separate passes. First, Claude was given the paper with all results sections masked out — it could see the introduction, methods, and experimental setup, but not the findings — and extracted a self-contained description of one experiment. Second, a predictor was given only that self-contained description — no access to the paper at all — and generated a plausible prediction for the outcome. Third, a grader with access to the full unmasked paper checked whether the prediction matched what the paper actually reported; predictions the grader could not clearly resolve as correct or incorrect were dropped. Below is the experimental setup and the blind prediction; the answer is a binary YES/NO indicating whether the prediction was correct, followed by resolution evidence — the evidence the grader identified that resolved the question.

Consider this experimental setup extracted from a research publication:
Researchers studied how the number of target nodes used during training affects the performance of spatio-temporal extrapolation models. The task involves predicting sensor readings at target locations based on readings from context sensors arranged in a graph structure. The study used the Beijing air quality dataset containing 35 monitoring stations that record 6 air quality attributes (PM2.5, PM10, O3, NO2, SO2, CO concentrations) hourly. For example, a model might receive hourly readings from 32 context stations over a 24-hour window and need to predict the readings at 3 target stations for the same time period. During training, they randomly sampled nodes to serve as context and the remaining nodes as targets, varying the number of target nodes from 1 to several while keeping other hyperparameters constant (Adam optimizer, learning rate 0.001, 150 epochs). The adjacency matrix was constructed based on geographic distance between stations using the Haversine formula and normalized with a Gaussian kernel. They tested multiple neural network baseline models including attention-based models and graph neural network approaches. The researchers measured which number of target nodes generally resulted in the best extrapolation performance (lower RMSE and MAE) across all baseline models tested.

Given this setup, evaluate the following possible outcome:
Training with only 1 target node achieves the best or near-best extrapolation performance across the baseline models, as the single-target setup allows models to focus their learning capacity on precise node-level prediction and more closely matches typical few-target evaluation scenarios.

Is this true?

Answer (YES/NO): NO